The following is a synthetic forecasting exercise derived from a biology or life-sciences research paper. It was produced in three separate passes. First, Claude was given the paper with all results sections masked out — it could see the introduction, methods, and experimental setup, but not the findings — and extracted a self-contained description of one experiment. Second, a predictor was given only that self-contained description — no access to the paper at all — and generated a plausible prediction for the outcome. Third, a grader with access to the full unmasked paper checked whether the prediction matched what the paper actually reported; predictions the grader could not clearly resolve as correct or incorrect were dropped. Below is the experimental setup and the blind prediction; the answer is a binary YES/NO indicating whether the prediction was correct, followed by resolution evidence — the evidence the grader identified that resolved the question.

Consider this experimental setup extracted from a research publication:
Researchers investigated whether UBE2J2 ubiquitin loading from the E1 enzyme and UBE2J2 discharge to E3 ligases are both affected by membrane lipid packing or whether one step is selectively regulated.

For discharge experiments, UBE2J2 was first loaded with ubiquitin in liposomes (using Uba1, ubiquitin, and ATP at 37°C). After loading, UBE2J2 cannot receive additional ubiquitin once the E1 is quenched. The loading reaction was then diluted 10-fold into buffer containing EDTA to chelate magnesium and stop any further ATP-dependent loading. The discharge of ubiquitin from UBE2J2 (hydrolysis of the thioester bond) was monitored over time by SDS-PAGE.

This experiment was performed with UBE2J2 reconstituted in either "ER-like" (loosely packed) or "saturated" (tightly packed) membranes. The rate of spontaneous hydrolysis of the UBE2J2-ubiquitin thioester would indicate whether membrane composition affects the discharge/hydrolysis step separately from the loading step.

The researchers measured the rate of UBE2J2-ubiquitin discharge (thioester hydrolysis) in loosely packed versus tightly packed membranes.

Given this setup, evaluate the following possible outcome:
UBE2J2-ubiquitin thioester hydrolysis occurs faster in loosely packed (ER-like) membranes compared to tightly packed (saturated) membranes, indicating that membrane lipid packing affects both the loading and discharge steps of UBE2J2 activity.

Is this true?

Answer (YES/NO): NO